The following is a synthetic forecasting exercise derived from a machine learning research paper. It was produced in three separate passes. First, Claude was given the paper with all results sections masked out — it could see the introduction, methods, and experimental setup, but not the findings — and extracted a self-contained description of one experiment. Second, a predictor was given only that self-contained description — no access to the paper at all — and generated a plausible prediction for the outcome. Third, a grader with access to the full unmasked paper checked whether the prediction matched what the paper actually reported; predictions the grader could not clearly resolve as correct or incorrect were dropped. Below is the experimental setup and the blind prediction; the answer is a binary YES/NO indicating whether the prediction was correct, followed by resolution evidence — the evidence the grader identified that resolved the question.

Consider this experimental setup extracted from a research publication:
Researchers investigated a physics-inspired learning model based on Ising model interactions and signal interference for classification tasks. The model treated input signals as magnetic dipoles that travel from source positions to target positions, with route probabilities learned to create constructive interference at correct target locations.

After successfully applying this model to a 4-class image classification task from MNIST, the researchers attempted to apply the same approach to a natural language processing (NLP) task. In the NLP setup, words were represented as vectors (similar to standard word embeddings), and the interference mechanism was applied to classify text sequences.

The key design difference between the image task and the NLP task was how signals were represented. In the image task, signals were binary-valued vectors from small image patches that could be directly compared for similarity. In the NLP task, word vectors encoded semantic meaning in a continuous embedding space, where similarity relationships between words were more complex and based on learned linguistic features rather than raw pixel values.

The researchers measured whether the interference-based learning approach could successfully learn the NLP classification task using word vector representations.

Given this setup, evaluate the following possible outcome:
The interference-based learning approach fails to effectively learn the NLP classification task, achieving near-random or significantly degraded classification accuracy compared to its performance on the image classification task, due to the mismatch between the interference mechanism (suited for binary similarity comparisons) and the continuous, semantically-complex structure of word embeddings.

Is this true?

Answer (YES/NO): YES